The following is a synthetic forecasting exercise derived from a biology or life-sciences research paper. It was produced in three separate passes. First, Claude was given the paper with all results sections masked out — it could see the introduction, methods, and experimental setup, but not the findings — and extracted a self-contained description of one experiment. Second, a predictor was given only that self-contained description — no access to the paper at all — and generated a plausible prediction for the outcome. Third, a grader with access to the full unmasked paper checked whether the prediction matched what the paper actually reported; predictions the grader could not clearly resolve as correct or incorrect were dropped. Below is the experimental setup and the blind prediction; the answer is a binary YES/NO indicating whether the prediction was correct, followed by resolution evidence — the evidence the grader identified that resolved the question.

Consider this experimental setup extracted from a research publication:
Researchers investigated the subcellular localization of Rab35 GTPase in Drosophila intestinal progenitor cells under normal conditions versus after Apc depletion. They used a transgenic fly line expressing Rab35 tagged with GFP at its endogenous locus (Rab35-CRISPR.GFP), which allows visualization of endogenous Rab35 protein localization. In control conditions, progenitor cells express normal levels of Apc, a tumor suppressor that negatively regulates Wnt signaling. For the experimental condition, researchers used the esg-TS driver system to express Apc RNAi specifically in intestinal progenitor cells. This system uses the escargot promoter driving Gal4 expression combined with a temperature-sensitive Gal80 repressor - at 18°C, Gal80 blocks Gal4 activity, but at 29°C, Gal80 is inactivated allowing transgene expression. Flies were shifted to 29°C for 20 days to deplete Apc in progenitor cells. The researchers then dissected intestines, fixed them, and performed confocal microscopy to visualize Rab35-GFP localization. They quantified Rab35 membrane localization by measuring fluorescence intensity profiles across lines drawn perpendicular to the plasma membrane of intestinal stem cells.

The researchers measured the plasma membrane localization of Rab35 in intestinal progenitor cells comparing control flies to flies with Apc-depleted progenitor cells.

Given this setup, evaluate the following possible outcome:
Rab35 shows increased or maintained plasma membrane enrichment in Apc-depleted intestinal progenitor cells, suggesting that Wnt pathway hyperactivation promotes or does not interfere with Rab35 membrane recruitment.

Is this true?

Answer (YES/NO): NO